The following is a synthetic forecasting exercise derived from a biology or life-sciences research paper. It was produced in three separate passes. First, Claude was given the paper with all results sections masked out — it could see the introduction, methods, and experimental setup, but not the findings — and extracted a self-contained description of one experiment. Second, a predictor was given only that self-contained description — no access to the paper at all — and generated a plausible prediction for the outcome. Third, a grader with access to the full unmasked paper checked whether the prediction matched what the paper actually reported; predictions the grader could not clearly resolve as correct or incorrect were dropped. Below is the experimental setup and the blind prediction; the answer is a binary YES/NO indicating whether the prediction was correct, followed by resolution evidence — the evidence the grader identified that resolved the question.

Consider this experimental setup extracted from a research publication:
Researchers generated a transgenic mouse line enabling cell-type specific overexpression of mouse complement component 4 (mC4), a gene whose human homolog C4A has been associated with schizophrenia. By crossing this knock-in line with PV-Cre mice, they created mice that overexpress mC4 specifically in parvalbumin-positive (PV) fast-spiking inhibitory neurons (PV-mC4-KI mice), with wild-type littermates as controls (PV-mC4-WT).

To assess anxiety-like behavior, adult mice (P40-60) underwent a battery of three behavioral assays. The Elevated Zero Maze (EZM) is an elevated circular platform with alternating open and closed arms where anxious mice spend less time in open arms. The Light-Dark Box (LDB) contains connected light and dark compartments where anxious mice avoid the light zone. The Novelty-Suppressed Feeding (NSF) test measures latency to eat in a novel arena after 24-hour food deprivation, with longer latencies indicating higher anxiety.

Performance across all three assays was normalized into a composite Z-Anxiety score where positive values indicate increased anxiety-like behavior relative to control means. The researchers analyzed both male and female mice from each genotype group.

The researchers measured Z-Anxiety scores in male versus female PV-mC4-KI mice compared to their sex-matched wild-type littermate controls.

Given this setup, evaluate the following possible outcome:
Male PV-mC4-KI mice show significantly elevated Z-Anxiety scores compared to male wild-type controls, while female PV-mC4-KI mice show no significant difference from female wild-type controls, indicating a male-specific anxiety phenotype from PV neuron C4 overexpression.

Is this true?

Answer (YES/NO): YES